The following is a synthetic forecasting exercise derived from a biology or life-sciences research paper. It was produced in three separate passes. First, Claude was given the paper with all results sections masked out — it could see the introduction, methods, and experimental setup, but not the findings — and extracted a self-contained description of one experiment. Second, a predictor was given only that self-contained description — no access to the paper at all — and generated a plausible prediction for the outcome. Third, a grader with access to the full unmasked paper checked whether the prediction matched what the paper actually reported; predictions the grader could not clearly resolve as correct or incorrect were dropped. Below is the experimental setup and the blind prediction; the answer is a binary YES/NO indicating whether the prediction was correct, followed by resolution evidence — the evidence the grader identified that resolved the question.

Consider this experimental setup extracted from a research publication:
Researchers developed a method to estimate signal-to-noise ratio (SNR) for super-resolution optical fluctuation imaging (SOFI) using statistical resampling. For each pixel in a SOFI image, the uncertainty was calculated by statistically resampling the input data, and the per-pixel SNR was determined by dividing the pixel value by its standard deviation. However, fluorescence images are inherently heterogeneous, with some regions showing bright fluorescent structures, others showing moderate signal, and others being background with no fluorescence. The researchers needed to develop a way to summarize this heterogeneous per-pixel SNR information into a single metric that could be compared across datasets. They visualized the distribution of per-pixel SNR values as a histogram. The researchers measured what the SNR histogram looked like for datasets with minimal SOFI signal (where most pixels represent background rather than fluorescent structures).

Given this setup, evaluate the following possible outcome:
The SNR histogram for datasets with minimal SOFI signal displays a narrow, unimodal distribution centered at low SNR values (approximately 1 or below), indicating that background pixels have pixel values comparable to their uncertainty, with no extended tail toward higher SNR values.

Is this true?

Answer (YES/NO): NO